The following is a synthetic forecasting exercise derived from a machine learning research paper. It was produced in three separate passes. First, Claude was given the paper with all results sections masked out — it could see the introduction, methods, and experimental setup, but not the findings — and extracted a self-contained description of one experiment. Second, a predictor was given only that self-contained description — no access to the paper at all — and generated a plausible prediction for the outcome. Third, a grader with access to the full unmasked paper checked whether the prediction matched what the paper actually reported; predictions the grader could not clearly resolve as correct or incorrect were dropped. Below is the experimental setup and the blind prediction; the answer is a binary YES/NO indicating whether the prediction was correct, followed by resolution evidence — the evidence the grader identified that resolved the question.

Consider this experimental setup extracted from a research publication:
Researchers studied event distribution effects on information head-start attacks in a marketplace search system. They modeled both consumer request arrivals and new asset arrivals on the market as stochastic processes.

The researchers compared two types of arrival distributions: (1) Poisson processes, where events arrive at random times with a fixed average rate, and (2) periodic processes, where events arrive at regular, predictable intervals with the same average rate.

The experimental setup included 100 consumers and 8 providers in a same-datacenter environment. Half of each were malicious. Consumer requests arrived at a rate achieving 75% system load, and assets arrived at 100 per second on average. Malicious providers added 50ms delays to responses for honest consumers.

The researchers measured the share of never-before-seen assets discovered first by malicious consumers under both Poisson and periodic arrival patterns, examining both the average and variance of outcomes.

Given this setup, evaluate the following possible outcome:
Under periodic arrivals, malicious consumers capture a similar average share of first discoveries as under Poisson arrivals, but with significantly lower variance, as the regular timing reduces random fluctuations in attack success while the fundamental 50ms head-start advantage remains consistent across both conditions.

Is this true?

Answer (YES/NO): NO